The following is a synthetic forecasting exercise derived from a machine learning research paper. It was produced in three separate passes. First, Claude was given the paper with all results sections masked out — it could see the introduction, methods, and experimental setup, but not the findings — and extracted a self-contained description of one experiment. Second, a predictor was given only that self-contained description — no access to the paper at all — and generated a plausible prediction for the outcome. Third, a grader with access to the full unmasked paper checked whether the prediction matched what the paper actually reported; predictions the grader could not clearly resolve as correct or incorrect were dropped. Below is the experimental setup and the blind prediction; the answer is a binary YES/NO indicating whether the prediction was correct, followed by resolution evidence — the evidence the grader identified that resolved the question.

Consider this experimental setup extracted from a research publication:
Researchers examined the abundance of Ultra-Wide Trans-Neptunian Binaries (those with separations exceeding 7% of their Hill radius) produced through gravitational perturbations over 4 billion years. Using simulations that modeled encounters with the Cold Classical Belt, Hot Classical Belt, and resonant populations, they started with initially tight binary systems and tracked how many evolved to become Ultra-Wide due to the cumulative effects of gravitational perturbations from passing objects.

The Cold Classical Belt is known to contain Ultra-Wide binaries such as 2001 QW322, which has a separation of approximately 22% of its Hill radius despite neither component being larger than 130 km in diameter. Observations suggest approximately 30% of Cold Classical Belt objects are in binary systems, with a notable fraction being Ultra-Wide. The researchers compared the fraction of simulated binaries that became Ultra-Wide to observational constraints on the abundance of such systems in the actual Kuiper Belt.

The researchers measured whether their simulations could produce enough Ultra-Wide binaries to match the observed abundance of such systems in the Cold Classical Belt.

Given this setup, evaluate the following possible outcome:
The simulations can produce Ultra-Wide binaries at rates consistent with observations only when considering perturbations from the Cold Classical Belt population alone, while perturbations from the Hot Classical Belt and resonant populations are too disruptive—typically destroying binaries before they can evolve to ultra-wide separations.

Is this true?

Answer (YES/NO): NO